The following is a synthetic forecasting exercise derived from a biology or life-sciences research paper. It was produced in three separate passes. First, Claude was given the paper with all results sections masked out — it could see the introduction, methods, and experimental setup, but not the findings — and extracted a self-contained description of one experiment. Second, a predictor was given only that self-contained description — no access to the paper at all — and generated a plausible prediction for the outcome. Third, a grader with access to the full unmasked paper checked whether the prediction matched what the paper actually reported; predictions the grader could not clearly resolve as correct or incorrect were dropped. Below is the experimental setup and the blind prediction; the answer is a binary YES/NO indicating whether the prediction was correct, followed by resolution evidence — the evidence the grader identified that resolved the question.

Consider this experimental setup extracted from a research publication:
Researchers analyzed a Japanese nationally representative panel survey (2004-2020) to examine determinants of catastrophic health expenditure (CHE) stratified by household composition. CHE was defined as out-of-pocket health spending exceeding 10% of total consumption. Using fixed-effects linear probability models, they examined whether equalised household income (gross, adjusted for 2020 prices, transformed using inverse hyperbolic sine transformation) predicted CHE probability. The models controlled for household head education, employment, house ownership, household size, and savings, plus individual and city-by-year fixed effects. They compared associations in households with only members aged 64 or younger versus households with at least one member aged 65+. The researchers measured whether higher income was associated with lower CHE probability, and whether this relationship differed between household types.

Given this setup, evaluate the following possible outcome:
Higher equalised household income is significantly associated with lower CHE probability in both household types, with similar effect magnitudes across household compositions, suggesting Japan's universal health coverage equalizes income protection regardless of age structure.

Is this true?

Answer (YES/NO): NO